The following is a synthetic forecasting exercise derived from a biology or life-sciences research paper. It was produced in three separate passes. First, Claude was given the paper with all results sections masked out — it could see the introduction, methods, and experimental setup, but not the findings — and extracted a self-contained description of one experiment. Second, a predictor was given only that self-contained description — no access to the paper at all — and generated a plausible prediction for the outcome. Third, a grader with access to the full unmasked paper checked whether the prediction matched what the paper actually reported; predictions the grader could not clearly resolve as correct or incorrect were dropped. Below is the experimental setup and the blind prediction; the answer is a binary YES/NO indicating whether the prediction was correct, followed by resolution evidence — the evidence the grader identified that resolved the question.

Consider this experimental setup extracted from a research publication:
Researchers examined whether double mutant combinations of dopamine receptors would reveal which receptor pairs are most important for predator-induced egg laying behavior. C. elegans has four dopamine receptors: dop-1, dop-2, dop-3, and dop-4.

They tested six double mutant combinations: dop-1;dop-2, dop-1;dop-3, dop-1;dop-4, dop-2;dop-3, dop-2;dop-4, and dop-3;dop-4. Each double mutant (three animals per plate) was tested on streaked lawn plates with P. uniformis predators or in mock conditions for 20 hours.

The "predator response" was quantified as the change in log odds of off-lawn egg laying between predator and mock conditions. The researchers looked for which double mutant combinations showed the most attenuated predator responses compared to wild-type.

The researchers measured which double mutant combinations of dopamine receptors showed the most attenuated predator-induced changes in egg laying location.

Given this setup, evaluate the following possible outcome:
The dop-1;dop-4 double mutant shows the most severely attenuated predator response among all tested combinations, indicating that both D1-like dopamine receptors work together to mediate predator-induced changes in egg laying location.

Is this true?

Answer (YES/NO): NO